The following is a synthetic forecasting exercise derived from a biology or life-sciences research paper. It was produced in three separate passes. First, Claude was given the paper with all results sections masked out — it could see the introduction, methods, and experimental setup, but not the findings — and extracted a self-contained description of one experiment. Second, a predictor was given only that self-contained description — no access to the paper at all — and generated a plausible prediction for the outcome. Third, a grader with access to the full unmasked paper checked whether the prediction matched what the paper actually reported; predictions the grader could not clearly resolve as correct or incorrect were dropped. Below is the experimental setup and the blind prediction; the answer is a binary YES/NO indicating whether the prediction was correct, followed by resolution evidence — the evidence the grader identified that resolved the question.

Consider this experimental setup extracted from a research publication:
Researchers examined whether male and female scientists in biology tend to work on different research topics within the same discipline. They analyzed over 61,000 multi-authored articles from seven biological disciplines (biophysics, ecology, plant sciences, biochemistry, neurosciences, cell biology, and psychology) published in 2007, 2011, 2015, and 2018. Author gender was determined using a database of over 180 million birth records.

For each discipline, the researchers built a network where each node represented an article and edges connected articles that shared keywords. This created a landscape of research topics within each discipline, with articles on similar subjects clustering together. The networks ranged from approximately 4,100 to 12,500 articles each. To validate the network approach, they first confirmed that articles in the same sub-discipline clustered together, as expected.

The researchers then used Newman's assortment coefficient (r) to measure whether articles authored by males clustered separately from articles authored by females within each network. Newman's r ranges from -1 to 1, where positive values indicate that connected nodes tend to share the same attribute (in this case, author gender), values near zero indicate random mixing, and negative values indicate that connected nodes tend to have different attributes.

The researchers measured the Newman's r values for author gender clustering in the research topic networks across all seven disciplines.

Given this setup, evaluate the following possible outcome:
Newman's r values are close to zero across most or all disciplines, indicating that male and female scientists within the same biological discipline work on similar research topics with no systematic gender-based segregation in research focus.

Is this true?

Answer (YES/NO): YES